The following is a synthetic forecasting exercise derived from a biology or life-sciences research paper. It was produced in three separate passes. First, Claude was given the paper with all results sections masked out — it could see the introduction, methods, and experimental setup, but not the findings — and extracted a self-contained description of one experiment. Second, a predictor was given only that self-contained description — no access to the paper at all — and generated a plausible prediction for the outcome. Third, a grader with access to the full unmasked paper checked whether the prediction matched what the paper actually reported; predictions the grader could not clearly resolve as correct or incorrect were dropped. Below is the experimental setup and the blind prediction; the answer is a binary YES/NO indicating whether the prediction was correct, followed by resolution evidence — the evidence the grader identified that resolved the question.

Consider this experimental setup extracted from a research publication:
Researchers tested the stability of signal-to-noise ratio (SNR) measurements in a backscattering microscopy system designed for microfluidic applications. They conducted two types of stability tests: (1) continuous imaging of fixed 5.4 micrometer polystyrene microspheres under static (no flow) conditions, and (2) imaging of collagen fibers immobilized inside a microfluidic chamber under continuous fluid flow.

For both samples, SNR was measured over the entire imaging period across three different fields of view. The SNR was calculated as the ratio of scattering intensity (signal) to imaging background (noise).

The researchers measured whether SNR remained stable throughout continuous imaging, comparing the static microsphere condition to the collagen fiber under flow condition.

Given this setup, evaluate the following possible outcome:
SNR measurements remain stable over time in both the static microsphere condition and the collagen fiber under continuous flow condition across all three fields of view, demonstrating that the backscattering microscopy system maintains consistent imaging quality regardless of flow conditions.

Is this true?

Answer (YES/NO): YES